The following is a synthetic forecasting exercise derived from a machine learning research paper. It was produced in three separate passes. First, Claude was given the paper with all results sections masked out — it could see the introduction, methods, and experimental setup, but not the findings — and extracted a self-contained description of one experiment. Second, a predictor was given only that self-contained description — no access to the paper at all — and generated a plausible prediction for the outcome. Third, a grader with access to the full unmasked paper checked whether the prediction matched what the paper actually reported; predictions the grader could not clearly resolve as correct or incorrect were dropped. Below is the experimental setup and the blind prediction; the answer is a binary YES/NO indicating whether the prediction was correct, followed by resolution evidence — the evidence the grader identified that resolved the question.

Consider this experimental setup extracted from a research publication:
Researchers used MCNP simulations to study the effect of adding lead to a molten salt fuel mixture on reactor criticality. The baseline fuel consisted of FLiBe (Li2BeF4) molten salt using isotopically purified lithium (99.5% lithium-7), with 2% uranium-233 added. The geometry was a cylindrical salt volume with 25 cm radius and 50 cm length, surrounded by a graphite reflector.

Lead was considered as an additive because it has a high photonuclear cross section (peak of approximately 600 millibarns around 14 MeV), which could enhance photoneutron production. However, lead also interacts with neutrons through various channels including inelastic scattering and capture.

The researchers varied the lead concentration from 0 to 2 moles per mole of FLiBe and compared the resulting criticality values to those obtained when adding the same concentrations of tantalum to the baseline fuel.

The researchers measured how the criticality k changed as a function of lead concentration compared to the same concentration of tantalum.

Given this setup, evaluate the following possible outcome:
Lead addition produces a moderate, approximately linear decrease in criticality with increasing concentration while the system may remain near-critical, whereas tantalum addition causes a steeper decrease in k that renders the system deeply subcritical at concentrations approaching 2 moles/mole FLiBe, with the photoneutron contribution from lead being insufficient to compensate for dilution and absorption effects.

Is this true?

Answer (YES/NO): NO